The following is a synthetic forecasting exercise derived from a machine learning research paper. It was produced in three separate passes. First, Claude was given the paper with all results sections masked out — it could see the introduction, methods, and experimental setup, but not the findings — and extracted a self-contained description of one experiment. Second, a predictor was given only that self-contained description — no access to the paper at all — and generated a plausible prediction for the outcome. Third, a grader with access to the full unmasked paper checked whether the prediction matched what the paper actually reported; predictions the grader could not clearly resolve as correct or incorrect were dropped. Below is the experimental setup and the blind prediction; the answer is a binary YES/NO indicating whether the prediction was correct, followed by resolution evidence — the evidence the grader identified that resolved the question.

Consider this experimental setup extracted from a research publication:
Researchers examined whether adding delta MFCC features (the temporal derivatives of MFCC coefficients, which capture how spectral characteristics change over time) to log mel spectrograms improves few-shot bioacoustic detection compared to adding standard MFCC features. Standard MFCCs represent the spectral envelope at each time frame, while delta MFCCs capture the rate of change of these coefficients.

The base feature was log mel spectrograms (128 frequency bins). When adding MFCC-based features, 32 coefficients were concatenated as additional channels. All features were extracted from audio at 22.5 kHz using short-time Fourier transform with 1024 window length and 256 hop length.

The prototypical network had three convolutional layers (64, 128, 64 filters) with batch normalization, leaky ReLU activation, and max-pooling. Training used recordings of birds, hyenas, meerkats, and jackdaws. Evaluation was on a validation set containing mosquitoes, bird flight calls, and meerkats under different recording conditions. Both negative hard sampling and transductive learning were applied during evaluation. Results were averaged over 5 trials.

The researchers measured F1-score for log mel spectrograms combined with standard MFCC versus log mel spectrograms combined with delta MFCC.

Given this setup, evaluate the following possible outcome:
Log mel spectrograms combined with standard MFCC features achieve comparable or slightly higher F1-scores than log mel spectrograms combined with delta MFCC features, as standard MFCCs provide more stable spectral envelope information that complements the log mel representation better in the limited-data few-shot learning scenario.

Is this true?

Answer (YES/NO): YES